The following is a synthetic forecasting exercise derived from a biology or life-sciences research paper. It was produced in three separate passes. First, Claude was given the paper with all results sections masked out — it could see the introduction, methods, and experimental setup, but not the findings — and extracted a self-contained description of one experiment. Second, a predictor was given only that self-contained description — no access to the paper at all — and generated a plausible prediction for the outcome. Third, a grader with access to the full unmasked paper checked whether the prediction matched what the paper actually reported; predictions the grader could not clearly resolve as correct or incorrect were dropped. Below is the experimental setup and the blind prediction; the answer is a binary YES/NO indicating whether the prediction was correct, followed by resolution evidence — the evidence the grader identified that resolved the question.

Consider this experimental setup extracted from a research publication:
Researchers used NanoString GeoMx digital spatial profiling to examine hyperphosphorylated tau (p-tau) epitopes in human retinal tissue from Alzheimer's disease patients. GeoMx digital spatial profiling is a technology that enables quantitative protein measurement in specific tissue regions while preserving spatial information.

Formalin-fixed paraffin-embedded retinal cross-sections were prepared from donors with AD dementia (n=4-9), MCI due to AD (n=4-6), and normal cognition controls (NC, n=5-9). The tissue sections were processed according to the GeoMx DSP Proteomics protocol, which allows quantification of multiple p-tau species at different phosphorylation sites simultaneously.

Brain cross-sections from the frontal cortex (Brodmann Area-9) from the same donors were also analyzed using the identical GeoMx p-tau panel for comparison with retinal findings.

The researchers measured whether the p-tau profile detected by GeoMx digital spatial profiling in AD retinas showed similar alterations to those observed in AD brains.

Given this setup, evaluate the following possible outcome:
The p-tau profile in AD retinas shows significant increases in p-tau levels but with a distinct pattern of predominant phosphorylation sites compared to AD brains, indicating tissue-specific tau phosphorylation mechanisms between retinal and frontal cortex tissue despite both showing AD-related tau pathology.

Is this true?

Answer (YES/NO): YES